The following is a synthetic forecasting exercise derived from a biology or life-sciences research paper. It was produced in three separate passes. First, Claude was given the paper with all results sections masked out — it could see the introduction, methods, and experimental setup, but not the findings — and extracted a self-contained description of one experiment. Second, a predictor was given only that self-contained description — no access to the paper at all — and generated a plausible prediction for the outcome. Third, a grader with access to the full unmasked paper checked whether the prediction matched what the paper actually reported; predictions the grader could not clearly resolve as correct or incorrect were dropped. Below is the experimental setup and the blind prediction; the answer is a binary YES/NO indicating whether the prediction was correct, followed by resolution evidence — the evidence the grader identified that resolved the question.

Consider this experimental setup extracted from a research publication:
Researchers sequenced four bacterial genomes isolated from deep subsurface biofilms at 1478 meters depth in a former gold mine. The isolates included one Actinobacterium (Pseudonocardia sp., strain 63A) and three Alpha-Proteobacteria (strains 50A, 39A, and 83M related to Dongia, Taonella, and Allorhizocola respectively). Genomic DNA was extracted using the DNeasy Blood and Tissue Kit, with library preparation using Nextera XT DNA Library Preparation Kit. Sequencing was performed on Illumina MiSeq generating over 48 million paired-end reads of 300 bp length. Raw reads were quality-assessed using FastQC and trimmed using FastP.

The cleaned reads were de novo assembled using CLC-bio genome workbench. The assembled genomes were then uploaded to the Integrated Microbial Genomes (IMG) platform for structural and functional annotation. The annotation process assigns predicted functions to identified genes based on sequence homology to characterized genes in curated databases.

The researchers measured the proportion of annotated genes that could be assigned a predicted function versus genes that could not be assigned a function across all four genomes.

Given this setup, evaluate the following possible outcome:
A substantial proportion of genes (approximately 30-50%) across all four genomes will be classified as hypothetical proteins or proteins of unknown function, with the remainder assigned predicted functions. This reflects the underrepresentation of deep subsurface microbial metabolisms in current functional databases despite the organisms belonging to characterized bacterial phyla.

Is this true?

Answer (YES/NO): NO